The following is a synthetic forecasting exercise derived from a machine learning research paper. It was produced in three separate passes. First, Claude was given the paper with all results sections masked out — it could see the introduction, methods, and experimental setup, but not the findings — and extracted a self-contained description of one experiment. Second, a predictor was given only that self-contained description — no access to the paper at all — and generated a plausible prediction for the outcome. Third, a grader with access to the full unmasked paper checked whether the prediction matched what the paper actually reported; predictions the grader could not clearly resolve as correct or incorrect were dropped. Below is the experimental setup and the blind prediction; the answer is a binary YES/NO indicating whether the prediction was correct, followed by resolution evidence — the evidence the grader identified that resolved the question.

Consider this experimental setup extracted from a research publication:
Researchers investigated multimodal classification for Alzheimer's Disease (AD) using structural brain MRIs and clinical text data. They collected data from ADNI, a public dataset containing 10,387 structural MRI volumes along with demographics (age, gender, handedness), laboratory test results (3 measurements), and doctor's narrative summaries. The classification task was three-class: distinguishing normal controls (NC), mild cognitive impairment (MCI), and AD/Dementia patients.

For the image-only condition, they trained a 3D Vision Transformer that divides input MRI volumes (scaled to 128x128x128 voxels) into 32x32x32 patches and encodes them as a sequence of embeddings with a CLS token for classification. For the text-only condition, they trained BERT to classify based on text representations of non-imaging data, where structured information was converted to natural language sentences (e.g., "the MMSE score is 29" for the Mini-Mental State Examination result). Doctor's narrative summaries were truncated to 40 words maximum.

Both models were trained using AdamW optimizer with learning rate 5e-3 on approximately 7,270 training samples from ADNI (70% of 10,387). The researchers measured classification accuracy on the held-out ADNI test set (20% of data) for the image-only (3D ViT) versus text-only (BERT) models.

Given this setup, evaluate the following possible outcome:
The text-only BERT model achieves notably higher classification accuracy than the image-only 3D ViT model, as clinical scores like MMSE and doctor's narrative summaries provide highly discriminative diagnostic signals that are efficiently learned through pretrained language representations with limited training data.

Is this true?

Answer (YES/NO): YES